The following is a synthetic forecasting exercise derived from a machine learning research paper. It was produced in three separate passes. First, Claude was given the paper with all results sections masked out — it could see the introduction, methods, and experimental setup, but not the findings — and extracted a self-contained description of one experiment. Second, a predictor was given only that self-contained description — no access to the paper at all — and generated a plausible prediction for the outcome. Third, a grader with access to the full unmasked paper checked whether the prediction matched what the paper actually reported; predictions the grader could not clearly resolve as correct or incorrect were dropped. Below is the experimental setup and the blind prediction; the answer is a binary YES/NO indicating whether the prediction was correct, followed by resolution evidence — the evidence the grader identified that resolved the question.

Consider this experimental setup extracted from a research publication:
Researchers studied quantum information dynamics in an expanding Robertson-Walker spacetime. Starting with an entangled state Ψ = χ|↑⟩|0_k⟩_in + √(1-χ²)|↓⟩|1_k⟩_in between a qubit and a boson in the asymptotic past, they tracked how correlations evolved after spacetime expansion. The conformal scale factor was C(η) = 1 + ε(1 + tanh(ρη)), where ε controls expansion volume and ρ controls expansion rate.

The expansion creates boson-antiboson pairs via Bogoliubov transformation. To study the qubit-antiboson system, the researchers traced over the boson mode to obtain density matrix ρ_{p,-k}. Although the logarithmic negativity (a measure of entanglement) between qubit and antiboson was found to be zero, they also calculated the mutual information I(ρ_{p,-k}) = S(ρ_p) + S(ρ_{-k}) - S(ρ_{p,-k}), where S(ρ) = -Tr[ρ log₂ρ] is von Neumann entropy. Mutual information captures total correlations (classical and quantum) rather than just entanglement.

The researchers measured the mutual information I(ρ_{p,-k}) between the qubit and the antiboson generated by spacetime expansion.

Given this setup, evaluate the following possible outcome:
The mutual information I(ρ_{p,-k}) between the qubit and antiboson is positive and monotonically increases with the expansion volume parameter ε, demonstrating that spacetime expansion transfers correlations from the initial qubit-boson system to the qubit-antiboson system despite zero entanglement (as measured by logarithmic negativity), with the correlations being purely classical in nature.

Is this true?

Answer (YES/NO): NO